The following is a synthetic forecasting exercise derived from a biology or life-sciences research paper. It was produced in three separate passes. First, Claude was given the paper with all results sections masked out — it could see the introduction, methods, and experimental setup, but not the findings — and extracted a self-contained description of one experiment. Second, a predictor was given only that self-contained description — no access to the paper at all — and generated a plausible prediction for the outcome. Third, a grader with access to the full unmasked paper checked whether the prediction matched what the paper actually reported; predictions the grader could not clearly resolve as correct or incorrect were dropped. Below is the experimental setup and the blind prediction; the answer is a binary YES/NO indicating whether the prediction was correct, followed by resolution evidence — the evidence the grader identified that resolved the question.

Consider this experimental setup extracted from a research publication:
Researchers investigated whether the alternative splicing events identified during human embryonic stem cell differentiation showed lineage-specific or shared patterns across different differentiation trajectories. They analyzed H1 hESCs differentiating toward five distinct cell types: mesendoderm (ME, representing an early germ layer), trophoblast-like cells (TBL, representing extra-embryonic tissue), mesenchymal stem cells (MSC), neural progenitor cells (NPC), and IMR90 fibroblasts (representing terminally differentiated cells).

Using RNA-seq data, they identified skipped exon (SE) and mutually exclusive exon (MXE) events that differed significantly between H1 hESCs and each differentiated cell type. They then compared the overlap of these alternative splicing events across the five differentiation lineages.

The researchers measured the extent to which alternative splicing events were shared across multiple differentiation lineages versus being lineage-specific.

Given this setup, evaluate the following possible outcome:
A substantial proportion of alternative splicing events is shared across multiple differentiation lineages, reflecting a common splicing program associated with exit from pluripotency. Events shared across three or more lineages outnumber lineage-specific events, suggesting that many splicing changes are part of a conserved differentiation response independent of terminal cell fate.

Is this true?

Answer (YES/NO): NO